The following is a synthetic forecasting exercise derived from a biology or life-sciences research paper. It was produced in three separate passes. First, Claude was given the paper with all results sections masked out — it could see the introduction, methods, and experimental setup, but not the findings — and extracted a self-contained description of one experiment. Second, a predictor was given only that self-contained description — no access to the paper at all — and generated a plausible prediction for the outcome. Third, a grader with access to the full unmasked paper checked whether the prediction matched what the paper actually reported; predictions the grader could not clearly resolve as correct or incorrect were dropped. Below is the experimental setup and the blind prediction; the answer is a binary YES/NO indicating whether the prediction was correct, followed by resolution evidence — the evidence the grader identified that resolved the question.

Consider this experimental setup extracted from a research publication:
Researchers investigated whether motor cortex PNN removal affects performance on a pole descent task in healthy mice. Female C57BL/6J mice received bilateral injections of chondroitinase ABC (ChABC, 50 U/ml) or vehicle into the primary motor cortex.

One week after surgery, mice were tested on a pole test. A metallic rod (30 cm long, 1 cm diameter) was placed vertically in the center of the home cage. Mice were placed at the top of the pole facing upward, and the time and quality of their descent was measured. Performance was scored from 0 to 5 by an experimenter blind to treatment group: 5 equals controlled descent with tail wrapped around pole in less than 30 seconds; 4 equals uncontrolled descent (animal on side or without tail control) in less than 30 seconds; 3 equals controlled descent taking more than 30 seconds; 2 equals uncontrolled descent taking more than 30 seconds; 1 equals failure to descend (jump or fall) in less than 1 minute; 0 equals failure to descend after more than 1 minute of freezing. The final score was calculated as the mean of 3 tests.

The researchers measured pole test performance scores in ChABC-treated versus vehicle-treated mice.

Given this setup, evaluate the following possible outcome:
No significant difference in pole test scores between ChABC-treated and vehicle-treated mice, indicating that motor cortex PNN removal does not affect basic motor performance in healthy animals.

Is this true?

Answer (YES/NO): YES